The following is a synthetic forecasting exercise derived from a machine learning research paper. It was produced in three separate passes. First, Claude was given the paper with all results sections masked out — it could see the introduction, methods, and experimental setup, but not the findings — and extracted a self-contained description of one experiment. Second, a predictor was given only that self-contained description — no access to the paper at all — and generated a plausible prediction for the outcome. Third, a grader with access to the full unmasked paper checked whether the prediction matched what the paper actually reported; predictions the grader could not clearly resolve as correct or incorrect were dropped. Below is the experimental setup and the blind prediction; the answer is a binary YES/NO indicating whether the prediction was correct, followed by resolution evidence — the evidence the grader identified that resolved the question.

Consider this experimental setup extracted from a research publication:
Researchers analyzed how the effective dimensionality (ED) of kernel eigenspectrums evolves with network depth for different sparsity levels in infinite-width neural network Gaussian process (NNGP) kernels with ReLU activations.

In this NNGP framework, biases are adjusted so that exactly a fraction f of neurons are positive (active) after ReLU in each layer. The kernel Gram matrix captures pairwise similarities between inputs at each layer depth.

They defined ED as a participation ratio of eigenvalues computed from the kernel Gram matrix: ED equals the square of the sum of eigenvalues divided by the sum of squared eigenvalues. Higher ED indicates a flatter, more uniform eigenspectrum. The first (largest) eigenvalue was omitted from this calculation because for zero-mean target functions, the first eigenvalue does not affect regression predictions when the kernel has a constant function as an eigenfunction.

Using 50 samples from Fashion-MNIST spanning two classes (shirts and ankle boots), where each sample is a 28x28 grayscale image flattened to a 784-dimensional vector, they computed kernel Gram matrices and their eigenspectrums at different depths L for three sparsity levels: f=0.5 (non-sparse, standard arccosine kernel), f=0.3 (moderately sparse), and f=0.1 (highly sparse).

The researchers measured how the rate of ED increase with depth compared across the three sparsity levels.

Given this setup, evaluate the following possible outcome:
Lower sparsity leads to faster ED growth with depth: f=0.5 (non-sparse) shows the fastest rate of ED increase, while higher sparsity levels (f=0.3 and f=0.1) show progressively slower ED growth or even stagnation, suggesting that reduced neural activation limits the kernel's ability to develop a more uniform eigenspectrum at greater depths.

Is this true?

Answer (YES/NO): NO